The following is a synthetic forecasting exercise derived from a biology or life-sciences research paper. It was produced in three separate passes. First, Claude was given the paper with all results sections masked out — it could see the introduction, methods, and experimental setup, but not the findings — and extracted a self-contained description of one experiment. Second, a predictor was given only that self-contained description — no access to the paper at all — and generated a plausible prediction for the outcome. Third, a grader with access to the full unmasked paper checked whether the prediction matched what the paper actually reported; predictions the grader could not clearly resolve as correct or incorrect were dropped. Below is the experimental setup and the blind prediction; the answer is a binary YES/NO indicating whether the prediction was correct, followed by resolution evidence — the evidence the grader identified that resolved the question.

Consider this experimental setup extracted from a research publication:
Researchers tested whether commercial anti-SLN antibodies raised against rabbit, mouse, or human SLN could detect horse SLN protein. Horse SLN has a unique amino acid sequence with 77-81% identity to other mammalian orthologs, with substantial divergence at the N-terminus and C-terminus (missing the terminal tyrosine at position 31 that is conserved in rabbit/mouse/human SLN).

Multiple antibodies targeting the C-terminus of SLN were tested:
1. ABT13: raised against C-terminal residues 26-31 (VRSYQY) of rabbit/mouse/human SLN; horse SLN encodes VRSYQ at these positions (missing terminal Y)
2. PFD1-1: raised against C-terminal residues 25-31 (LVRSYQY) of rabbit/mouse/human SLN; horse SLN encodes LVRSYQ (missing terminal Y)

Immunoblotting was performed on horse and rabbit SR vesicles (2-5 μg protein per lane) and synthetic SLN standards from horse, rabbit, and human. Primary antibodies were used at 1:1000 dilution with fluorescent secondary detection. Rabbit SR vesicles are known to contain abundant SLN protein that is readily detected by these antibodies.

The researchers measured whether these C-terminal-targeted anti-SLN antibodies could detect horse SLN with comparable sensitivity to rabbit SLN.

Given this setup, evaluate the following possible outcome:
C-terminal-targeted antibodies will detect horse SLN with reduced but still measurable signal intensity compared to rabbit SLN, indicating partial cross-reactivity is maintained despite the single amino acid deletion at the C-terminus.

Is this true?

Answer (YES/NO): NO